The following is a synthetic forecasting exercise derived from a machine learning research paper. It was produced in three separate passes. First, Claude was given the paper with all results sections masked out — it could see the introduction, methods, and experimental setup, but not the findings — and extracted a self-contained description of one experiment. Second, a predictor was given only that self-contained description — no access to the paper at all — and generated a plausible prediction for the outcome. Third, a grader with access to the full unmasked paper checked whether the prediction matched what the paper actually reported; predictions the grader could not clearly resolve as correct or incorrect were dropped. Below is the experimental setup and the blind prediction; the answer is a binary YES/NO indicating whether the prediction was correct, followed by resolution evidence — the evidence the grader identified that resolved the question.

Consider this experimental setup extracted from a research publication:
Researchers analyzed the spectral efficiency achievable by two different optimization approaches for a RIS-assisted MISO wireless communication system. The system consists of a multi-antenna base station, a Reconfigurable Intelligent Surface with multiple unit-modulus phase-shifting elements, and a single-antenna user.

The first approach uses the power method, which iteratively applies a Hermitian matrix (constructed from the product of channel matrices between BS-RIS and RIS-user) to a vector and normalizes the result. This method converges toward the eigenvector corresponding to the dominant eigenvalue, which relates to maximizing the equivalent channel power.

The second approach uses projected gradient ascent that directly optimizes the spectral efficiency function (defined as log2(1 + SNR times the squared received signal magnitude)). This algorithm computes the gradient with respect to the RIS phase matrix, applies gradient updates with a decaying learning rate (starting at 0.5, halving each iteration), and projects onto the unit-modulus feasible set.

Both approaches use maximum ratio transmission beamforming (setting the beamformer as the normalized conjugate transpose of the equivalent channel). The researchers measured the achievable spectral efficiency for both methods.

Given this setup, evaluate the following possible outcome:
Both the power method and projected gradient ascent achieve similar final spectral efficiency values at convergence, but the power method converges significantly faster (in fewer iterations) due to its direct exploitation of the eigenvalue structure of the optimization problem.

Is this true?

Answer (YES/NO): NO